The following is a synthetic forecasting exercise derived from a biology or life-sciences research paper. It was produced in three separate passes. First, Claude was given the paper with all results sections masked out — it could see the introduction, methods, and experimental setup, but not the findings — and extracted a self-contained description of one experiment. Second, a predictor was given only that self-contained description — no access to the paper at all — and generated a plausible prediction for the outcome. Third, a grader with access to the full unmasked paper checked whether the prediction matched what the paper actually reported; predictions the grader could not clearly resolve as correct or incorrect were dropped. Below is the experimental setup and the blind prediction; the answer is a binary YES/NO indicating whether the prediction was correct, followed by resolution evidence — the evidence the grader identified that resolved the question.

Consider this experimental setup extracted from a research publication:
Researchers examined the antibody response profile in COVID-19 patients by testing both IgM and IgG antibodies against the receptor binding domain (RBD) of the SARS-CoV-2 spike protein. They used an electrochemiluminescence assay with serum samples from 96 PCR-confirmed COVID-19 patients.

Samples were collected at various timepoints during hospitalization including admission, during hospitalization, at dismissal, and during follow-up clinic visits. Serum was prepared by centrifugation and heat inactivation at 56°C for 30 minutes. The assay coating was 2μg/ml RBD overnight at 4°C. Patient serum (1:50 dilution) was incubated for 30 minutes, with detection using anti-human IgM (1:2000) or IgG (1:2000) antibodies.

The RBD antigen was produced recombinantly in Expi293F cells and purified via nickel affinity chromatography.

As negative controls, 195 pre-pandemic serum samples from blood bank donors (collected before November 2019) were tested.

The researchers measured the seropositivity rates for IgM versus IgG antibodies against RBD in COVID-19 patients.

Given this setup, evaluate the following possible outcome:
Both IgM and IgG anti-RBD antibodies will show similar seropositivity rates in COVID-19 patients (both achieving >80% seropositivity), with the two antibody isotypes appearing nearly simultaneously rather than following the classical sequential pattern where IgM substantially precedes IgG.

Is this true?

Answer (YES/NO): YES